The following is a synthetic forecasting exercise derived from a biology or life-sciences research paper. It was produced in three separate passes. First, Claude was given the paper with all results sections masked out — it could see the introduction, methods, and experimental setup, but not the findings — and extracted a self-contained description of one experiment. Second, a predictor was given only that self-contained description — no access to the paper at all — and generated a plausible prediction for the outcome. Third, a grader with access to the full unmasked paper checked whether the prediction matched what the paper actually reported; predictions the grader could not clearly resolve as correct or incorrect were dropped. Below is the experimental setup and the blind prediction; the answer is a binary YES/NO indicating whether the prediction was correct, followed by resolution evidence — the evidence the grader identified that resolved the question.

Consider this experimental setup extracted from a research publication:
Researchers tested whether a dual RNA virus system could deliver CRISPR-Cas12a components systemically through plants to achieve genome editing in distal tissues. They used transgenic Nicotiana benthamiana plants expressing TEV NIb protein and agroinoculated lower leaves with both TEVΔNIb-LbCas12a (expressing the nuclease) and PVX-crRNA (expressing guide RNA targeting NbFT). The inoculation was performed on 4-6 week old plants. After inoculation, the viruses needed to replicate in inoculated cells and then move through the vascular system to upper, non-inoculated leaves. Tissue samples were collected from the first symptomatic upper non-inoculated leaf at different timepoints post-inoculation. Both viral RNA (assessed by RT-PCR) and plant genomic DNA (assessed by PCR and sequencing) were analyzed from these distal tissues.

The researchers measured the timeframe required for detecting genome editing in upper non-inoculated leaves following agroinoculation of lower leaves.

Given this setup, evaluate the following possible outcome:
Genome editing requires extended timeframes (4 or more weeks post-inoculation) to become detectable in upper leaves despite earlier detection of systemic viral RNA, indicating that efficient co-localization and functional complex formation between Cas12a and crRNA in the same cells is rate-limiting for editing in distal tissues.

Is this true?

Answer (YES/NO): NO